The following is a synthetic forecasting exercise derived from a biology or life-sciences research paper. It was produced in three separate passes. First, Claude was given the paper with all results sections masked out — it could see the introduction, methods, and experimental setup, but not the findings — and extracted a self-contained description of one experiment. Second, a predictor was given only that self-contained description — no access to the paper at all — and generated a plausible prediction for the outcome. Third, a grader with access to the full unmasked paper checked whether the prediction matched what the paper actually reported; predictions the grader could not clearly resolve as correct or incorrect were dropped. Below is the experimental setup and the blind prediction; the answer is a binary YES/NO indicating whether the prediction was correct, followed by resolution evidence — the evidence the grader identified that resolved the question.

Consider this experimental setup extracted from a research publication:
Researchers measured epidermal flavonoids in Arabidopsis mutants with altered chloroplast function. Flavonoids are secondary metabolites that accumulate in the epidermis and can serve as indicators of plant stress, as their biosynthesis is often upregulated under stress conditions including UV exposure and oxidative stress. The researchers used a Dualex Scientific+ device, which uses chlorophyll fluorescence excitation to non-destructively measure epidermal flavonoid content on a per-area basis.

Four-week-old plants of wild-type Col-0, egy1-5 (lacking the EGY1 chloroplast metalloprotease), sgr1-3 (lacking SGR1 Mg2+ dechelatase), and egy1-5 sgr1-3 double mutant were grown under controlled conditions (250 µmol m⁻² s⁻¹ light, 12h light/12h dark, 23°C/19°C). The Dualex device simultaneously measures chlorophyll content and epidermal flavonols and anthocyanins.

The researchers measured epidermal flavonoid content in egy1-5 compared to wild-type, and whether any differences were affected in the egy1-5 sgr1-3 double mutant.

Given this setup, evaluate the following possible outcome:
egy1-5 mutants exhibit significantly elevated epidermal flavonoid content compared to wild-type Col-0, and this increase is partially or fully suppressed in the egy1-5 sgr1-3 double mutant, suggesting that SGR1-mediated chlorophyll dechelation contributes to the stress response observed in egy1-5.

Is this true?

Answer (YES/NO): YES